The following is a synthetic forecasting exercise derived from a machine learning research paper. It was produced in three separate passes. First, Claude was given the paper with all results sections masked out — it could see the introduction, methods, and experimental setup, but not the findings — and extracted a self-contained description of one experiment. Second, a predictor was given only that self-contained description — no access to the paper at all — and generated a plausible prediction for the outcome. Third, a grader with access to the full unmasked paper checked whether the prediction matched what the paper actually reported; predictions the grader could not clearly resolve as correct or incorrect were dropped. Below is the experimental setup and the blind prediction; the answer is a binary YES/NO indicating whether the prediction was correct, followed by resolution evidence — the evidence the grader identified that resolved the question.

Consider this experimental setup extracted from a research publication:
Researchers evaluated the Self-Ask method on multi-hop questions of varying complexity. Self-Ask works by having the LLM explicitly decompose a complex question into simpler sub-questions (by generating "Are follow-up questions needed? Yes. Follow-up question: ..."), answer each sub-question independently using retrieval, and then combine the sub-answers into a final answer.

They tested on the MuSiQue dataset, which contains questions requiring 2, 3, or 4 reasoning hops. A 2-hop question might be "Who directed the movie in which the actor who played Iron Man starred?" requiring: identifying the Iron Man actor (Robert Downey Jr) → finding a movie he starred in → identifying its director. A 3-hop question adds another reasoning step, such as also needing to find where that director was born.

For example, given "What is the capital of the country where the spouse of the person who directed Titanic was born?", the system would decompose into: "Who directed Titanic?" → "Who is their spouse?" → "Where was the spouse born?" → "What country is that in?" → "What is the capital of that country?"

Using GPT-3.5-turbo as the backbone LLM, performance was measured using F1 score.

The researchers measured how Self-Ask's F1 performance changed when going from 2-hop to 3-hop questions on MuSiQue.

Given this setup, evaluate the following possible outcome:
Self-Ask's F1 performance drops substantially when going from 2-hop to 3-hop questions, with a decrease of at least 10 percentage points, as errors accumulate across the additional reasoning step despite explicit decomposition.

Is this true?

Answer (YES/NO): YES